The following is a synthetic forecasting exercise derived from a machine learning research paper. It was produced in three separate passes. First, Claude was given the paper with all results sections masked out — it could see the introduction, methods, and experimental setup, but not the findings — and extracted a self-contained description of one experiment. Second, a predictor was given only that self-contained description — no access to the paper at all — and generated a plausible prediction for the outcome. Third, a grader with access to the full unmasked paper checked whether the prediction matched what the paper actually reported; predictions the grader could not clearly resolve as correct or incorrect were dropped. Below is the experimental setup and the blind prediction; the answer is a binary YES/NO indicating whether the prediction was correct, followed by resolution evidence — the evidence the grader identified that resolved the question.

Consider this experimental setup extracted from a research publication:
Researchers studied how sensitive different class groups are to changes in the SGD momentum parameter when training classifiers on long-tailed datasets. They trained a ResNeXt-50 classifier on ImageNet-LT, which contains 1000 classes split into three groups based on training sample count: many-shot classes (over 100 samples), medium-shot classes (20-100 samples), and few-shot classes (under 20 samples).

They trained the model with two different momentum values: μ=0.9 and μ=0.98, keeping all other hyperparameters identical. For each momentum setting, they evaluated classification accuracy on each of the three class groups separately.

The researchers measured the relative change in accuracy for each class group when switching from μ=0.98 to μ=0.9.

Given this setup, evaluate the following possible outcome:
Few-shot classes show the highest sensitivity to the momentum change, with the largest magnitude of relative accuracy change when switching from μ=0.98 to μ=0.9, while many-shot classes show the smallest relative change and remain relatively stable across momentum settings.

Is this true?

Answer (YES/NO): YES